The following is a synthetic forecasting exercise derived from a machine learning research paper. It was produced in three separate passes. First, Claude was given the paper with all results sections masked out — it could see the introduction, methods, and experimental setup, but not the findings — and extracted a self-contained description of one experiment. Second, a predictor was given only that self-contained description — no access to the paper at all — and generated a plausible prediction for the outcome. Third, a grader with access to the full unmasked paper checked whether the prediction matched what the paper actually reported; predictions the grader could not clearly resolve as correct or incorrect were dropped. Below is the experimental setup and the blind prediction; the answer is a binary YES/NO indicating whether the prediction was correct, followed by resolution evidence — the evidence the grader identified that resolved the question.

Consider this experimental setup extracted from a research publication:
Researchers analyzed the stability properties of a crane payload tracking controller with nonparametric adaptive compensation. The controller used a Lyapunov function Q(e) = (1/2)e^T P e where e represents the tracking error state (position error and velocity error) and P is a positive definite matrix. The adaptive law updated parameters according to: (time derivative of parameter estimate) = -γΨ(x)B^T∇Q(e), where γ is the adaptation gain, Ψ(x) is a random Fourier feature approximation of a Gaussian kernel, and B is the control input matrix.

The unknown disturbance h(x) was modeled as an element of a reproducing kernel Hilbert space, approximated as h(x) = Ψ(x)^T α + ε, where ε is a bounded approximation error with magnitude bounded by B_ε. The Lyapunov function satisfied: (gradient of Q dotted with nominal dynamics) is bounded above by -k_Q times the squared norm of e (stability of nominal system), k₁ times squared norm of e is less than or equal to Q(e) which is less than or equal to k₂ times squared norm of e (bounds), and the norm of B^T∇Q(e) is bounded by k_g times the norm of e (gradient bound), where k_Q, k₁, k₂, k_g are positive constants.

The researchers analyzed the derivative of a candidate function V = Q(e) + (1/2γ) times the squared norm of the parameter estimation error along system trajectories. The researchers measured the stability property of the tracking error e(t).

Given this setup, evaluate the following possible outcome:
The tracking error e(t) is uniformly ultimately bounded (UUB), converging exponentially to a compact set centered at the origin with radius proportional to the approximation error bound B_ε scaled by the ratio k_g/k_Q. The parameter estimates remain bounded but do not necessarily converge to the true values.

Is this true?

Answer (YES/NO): YES